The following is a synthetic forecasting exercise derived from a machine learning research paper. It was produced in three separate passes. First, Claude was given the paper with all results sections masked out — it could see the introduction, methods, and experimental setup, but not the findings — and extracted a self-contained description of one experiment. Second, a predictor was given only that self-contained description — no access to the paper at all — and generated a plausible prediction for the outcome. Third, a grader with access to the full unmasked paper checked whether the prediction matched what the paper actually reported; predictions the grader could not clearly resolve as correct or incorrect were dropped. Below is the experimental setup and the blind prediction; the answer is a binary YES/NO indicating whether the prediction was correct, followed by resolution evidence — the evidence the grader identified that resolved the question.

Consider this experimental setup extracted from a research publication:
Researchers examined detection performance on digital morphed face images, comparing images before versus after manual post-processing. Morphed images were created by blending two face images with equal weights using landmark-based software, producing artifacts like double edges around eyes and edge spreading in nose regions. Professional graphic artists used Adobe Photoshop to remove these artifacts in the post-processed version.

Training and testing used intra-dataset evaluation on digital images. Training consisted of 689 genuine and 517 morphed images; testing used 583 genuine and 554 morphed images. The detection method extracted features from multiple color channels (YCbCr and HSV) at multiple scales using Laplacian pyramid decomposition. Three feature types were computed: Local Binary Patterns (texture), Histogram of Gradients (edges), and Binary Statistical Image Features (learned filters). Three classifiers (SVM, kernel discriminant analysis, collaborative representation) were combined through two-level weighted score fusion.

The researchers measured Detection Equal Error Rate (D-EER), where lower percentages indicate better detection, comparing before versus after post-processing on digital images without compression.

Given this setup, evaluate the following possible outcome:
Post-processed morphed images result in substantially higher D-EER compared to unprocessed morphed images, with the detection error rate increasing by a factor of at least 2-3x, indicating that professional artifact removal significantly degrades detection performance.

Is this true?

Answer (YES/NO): NO